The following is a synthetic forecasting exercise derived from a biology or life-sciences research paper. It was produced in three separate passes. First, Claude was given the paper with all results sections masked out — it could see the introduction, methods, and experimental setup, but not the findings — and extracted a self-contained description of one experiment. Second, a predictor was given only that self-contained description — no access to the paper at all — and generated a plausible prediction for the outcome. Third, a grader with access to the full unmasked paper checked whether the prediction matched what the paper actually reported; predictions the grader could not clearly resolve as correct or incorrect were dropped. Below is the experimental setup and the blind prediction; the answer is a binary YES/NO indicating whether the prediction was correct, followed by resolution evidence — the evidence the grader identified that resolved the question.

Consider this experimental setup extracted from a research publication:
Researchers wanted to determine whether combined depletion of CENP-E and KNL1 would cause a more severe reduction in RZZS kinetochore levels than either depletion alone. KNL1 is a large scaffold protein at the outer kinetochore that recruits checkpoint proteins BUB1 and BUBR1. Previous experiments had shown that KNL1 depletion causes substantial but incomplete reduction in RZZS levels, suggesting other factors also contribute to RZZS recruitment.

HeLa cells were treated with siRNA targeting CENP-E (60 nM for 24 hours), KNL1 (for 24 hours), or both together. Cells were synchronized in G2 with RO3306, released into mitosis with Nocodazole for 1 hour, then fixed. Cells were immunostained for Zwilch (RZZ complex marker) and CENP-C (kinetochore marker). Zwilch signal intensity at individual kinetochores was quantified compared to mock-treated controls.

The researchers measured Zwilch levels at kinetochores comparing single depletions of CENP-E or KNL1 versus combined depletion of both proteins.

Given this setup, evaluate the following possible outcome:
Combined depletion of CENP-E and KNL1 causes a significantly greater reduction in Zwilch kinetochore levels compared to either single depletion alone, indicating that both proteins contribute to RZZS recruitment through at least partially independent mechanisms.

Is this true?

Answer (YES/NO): YES